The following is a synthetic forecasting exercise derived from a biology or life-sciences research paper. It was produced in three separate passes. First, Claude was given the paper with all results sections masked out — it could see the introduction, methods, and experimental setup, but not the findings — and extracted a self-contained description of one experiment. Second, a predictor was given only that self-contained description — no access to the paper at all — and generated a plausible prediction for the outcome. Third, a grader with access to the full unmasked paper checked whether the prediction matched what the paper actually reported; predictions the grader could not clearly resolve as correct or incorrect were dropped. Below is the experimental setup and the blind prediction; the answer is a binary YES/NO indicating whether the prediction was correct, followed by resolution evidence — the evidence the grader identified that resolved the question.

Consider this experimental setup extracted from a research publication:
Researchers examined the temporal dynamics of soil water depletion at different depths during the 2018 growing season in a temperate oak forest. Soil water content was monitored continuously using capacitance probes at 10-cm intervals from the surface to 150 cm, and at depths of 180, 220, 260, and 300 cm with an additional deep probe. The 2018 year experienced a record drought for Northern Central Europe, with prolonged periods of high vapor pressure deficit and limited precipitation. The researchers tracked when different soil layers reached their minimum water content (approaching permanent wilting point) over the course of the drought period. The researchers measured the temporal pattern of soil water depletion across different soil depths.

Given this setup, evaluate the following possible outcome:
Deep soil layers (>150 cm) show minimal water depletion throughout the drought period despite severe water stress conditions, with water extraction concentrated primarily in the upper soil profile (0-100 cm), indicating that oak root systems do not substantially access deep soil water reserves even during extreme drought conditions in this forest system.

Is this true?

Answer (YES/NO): NO